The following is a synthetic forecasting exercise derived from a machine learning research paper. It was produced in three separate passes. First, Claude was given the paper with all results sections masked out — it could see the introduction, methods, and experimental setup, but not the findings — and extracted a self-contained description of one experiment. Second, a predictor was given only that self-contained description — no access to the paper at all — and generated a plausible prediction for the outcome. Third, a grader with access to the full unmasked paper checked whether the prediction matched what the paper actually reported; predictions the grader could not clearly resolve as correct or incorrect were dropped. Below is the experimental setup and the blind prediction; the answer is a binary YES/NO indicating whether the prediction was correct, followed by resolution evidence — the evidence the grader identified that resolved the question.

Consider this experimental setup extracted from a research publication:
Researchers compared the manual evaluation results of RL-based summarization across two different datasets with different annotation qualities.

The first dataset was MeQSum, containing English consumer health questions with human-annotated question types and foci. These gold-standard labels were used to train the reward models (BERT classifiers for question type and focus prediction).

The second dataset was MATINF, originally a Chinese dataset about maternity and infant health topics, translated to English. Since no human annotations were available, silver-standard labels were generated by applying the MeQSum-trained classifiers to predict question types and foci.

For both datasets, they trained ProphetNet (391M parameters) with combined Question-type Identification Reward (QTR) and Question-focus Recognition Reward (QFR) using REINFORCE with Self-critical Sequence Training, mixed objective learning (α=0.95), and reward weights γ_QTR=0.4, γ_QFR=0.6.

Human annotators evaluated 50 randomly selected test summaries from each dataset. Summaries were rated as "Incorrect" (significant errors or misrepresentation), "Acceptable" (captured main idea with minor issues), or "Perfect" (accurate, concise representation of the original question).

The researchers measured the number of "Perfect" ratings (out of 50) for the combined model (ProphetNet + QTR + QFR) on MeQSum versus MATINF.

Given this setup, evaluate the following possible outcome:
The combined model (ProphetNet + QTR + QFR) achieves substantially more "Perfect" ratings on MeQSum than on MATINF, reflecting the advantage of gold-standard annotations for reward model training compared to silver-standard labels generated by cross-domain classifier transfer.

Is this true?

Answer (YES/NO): NO